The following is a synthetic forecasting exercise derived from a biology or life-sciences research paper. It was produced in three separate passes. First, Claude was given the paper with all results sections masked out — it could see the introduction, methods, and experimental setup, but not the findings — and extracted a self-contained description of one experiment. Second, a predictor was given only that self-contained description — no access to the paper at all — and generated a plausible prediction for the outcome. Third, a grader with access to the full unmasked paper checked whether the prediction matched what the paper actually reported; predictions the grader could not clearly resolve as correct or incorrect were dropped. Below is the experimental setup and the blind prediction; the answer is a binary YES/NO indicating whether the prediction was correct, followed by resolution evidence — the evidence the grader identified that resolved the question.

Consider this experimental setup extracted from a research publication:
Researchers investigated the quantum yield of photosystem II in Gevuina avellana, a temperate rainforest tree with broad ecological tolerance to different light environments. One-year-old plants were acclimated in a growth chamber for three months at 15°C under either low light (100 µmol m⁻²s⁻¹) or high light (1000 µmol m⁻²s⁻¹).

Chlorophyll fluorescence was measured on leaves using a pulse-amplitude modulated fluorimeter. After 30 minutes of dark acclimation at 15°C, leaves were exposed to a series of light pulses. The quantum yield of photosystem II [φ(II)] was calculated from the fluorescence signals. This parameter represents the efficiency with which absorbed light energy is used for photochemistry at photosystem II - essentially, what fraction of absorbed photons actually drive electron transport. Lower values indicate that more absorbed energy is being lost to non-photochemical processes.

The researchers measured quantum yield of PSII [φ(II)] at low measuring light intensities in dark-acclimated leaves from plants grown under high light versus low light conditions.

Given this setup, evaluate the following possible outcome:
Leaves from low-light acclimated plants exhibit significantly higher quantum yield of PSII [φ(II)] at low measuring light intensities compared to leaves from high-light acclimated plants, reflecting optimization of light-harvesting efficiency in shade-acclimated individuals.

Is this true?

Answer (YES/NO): NO